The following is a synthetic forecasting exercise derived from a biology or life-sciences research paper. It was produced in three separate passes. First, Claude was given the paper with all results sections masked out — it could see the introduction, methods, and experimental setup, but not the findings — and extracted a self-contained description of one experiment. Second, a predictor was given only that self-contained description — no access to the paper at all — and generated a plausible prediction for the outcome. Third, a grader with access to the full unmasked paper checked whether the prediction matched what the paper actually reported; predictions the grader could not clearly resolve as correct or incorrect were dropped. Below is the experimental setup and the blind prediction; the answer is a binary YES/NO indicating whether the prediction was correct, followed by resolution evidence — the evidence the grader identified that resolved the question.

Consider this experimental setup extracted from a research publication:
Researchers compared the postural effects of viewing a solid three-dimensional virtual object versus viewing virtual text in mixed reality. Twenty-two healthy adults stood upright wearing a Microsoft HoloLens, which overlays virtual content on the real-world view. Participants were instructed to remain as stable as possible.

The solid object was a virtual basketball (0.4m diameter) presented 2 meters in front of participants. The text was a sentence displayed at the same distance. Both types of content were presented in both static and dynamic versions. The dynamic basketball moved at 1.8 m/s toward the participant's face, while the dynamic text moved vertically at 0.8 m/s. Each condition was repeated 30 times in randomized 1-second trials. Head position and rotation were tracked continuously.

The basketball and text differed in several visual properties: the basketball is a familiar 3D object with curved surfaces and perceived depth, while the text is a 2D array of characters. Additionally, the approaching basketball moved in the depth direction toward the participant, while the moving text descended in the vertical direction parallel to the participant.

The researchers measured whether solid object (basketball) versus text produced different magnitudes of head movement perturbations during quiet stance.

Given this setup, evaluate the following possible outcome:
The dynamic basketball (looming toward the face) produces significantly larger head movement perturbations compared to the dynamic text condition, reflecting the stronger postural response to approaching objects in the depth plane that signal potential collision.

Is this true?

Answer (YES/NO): NO